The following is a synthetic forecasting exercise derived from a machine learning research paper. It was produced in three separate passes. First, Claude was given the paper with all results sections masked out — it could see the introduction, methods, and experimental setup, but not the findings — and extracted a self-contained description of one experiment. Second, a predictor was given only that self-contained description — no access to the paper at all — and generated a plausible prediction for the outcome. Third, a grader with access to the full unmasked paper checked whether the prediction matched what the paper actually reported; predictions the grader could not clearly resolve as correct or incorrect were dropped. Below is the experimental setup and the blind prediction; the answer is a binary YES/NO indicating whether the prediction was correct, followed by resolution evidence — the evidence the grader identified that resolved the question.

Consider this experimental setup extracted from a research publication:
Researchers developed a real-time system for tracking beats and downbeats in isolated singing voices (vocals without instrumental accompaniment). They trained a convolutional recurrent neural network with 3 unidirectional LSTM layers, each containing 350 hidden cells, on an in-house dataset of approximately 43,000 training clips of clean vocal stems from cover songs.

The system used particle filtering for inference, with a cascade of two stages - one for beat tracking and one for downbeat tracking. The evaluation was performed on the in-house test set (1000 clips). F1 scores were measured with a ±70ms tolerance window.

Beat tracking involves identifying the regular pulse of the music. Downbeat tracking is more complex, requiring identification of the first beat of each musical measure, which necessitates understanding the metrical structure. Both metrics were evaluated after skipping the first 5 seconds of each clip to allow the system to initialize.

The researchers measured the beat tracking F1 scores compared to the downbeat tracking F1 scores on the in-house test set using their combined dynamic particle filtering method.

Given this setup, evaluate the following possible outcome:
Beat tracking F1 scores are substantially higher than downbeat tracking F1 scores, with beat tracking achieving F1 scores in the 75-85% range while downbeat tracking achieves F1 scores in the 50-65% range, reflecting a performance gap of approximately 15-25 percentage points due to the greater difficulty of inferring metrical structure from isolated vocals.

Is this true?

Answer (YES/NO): NO